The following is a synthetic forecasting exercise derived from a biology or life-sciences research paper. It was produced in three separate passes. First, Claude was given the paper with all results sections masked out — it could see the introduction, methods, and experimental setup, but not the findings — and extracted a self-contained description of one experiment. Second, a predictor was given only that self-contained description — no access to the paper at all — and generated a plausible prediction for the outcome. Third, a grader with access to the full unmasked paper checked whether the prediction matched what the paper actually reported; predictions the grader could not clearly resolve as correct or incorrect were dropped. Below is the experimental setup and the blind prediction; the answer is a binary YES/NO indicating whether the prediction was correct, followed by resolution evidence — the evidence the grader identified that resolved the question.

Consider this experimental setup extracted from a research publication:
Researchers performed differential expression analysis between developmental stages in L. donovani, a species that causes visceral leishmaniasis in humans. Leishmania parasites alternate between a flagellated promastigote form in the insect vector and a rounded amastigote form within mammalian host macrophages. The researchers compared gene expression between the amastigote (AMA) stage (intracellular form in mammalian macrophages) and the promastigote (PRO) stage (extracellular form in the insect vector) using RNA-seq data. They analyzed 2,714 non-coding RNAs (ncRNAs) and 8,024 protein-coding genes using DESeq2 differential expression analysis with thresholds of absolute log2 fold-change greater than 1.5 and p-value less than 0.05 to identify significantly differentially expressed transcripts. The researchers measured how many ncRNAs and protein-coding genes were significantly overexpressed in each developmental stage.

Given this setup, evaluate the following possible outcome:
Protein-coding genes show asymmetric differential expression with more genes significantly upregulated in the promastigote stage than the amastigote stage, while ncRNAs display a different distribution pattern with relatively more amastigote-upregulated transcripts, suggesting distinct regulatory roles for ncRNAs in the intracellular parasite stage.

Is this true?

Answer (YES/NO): NO